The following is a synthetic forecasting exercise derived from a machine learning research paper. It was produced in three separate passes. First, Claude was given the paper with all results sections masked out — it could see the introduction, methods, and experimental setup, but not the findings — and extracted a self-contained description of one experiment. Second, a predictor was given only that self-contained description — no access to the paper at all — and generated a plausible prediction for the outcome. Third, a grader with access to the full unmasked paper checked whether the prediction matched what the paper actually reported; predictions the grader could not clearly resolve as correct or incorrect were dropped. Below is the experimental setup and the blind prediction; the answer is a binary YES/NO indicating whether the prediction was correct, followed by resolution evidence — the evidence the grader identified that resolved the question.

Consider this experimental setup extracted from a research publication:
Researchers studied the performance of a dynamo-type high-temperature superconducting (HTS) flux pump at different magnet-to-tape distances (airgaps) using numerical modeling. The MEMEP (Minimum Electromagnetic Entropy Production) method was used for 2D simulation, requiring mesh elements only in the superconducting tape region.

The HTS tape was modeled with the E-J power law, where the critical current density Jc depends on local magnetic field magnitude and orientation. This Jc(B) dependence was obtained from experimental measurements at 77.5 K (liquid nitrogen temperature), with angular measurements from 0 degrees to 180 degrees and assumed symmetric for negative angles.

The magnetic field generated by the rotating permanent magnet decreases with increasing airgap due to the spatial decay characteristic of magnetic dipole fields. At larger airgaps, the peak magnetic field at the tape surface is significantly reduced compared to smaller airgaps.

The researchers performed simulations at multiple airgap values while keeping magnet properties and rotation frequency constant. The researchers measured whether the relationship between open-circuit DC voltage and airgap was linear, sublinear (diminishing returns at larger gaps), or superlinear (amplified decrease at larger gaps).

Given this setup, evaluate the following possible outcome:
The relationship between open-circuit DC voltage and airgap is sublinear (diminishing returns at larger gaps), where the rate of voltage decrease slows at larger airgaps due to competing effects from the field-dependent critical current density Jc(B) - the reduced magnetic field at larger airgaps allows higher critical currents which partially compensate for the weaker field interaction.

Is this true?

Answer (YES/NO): NO